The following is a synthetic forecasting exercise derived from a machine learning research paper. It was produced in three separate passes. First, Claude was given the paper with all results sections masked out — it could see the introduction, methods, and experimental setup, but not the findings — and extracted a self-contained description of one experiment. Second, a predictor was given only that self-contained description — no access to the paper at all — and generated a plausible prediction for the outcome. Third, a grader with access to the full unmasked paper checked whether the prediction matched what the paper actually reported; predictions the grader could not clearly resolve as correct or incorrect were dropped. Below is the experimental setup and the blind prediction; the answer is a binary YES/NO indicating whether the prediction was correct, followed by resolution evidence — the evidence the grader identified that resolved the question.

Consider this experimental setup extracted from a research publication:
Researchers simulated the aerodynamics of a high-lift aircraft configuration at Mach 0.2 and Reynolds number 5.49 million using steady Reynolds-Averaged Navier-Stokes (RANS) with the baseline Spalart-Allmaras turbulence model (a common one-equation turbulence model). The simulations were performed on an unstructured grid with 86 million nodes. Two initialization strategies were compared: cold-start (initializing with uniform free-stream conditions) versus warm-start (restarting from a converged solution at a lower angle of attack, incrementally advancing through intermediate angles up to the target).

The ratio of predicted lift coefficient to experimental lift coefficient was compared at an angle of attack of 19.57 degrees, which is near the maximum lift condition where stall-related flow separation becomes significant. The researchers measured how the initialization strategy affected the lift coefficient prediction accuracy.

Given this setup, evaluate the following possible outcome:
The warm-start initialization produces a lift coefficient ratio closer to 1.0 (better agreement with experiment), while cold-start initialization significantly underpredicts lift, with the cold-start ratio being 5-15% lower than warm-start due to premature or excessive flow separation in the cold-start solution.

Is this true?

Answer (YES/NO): YES